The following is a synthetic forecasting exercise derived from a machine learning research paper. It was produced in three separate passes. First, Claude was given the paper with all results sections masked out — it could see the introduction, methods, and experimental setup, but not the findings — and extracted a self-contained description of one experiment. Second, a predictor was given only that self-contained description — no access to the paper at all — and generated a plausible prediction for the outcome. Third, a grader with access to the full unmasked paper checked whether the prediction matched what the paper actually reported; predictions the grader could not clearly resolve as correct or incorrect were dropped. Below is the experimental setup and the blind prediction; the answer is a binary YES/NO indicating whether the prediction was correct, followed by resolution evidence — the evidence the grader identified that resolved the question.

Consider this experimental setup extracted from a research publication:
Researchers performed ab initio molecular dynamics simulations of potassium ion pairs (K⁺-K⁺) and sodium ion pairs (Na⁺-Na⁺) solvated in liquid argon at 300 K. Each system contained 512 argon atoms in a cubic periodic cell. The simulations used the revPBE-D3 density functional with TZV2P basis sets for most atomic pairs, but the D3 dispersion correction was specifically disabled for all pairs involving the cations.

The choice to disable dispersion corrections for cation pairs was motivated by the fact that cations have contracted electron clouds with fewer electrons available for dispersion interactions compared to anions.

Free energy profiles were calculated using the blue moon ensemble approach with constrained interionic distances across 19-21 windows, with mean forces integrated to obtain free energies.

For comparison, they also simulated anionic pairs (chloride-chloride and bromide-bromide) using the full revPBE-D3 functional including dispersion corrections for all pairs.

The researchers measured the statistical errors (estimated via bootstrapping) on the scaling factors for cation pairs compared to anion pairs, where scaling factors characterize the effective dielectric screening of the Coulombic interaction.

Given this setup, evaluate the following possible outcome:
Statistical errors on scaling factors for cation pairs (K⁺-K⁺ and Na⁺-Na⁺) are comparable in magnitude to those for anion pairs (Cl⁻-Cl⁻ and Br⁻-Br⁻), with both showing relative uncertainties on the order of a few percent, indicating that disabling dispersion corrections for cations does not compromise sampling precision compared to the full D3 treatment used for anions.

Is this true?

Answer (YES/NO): YES